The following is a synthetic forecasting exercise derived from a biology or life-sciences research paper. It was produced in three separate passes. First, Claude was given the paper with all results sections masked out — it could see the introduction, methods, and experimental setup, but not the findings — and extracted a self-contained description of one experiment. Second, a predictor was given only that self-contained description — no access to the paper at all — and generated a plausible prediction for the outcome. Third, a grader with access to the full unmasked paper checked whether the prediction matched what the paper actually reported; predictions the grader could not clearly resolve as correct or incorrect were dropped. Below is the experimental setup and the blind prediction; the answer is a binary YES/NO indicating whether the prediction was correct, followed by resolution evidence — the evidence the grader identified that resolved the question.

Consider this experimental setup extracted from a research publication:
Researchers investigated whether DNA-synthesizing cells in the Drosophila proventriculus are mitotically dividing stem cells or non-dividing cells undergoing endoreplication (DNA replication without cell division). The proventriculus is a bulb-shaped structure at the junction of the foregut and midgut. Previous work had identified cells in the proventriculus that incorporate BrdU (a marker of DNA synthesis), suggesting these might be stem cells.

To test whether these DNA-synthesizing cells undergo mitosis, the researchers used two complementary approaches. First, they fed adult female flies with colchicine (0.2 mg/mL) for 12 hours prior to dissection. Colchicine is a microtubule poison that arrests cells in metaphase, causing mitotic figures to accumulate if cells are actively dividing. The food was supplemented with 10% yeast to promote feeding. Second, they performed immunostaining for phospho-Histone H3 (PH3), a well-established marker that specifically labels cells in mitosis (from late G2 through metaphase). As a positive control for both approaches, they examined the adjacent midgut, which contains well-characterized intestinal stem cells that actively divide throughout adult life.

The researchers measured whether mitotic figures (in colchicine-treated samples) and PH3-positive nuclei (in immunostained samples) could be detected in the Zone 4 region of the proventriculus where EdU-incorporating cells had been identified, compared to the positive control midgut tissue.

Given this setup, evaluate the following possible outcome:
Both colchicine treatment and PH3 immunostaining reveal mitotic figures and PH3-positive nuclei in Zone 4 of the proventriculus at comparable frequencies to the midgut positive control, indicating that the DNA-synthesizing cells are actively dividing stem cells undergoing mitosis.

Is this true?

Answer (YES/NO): NO